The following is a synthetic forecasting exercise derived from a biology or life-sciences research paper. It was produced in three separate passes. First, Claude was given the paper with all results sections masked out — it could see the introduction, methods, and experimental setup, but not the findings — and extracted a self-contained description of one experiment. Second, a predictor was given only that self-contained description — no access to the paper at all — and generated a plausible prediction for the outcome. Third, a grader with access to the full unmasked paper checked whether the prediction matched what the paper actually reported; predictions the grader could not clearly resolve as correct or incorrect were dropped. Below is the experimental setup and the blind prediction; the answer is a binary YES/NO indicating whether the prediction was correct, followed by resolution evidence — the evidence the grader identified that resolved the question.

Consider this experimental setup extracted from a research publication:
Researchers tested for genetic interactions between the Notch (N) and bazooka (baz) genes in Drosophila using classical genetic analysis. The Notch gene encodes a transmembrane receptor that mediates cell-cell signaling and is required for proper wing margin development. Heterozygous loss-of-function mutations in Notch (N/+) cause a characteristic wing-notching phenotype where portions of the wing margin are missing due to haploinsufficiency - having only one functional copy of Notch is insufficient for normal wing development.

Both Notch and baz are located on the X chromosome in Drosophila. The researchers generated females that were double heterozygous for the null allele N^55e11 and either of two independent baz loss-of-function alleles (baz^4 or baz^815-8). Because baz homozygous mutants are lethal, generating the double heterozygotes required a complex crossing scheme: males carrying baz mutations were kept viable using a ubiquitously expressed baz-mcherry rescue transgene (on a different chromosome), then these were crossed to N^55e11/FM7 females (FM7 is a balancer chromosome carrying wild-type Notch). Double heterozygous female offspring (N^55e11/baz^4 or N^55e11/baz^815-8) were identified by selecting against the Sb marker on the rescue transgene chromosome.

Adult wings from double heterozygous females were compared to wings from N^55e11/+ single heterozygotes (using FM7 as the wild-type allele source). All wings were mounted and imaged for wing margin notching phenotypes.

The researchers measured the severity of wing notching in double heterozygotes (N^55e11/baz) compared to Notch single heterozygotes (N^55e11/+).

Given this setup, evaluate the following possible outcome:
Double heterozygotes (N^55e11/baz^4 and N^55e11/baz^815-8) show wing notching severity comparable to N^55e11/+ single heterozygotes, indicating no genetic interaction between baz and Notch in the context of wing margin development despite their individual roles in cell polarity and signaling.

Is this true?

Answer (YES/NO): NO